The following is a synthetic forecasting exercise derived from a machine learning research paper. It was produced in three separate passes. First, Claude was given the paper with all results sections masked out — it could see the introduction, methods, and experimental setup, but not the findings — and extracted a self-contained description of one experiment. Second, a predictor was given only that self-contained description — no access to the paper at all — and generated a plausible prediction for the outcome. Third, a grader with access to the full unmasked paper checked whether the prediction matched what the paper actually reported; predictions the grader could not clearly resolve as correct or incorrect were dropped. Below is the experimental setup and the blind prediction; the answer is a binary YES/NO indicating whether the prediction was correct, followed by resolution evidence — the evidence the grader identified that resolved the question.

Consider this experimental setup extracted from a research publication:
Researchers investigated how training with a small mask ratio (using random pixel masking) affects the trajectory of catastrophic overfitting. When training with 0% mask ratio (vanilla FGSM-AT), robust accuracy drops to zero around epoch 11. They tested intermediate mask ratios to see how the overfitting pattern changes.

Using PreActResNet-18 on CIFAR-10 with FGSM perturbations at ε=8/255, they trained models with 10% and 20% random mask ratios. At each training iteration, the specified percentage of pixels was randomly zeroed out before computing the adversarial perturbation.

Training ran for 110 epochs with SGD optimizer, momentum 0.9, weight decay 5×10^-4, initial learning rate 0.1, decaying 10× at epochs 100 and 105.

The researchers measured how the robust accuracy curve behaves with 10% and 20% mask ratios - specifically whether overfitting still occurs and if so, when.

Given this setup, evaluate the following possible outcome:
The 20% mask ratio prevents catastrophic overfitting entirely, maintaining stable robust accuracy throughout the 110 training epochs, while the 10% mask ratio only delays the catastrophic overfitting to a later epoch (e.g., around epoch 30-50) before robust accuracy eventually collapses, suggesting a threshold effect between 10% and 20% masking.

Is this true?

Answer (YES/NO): NO